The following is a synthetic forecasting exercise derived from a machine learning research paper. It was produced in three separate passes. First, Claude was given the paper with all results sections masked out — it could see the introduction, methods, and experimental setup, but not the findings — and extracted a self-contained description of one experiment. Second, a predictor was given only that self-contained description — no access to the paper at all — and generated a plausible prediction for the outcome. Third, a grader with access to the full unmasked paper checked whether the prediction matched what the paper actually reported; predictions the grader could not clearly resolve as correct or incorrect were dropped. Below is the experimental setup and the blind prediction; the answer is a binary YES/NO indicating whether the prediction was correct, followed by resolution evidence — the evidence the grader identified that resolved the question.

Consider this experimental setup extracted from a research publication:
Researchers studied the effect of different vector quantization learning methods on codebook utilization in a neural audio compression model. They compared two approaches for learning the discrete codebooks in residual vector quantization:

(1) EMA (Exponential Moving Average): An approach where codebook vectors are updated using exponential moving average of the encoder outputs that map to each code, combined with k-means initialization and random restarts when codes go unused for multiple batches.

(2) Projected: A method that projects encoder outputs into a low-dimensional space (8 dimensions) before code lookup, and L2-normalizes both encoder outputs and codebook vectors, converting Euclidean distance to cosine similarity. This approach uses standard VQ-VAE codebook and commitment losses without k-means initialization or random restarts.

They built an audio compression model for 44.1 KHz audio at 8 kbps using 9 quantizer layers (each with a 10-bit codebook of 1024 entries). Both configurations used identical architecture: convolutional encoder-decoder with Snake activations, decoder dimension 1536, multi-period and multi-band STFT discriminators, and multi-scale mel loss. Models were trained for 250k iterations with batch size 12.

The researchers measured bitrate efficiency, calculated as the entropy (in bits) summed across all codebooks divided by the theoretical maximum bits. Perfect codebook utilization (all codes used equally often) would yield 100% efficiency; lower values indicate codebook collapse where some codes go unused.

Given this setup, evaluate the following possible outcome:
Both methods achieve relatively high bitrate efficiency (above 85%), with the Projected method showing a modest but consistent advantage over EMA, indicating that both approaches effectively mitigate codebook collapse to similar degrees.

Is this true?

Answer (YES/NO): YES